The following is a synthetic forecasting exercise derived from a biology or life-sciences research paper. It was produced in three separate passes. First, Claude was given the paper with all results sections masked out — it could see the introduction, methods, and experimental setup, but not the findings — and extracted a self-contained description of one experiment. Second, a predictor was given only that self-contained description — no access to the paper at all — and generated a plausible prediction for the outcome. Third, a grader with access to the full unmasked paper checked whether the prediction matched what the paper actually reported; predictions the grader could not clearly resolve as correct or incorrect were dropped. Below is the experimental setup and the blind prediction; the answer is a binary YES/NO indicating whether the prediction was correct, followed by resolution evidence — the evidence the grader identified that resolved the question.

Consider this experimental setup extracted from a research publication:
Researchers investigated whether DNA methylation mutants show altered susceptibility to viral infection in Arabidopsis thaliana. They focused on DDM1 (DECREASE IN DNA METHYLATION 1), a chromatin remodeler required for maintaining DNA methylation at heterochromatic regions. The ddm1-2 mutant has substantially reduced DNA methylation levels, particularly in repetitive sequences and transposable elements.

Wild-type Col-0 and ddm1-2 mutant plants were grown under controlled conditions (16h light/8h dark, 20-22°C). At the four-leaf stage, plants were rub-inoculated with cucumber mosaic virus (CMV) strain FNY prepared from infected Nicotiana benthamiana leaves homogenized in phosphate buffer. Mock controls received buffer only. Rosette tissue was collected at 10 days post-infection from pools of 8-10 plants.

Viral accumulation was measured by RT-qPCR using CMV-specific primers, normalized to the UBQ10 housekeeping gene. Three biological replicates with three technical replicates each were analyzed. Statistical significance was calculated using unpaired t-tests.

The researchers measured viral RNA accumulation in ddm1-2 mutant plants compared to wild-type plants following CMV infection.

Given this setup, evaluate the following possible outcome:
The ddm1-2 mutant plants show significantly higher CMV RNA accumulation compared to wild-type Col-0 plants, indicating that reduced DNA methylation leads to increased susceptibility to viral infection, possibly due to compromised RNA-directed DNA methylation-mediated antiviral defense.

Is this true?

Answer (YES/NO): NO